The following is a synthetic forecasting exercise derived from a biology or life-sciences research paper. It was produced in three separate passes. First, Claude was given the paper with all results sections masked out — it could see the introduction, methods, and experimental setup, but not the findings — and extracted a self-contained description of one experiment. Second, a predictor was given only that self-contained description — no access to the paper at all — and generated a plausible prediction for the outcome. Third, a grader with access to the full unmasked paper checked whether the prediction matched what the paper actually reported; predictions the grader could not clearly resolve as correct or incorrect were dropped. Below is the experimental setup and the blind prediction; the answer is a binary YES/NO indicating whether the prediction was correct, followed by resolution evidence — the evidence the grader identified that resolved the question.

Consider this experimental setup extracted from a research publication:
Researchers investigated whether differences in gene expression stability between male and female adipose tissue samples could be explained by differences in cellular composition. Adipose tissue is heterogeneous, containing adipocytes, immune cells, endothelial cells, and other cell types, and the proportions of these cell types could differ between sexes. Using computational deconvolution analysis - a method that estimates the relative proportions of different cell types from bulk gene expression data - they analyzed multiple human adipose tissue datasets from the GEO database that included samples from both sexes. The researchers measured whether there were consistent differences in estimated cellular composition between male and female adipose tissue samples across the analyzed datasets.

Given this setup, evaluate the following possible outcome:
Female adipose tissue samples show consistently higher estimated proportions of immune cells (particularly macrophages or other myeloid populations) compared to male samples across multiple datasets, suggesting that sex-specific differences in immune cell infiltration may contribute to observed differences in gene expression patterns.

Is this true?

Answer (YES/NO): NO